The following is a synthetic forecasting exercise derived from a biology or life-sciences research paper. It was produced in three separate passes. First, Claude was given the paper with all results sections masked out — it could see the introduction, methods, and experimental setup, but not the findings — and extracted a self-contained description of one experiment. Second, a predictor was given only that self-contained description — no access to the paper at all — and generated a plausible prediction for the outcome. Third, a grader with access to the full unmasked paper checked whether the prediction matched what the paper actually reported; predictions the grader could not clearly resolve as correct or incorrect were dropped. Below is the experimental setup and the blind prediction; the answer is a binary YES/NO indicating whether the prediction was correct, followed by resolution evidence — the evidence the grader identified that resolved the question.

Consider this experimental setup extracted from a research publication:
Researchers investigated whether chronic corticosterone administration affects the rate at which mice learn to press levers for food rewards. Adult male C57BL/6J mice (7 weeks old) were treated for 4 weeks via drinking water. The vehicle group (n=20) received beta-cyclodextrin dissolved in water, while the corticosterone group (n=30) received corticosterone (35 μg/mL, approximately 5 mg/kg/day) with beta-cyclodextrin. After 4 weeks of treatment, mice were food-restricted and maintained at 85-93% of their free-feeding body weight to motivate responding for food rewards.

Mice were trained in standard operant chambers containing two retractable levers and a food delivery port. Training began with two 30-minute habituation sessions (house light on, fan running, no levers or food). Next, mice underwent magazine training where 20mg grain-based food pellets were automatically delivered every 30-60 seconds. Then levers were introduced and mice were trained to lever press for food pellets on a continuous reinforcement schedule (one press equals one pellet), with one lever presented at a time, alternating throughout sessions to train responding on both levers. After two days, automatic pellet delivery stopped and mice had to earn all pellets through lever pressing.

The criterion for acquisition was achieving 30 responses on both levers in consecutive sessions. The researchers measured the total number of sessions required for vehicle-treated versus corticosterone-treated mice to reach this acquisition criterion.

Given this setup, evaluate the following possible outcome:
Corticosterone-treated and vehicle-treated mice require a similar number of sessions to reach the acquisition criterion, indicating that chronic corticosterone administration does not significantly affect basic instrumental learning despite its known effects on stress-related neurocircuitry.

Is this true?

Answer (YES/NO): NO